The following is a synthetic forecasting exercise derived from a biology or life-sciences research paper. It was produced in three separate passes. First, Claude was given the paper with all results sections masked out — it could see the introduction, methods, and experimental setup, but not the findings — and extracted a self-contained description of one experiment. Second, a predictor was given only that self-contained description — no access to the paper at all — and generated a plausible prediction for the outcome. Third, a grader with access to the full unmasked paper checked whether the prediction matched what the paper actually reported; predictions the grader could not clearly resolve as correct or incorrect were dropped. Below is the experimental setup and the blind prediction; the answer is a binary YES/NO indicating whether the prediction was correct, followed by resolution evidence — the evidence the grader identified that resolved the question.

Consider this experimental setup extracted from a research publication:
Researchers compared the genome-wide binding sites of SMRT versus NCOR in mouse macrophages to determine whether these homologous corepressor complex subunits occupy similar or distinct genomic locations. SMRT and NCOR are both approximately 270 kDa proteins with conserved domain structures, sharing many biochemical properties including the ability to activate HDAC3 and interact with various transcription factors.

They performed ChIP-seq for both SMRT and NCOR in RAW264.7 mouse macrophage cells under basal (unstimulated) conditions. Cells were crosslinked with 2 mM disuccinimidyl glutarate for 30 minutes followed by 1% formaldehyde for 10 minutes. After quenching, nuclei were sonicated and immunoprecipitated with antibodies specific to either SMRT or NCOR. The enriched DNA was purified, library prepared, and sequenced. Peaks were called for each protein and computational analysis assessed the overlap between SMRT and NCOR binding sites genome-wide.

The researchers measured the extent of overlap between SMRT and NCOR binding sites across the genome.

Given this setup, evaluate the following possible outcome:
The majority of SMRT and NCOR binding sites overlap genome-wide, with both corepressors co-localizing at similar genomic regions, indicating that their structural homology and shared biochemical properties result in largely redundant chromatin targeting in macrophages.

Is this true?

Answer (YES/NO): NO